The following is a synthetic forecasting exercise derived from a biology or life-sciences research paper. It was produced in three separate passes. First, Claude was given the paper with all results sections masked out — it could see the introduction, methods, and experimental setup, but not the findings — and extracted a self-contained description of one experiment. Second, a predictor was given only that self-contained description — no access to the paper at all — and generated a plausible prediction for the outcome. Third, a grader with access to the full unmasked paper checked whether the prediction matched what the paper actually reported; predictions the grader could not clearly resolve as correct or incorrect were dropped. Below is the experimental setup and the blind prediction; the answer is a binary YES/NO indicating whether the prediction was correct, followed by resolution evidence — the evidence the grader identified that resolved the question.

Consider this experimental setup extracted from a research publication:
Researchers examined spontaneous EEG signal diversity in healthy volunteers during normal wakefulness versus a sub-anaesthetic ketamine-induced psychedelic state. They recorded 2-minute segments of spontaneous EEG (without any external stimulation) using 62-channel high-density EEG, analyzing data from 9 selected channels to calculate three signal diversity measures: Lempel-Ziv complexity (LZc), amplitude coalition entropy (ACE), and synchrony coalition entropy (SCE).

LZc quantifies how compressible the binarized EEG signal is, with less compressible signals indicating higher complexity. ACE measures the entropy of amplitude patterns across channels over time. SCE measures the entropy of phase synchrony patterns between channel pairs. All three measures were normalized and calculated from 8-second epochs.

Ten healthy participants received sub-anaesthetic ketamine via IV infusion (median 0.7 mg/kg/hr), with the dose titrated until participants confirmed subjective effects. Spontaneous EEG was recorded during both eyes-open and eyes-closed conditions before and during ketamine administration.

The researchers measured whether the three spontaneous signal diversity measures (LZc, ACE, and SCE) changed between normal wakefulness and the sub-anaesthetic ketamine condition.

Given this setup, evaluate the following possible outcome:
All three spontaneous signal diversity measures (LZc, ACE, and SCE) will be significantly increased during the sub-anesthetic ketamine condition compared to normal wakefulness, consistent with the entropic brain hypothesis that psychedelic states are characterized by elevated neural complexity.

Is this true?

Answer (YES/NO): YES